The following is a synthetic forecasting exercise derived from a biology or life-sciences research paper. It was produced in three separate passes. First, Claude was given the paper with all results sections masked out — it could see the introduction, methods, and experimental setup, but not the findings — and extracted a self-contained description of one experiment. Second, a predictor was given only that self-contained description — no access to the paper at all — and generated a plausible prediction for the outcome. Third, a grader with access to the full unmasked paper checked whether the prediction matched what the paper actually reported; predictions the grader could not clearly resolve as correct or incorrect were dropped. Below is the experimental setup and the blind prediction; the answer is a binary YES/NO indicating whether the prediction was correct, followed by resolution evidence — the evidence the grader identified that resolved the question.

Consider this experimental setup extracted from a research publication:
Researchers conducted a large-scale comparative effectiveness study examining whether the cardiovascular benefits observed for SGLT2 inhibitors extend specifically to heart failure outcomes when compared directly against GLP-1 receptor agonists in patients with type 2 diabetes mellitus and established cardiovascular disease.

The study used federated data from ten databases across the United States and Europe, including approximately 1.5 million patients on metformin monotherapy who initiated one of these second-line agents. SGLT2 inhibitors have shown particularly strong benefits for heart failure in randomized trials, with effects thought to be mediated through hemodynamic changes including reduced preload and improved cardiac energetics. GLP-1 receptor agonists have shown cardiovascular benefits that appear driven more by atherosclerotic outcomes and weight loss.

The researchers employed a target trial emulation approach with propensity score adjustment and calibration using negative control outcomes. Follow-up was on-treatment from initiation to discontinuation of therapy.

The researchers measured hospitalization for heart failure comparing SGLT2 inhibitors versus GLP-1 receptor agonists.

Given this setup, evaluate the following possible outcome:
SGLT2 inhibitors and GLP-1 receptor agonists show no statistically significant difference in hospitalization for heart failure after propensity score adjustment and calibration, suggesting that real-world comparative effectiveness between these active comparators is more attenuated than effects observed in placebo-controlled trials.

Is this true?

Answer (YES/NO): YES